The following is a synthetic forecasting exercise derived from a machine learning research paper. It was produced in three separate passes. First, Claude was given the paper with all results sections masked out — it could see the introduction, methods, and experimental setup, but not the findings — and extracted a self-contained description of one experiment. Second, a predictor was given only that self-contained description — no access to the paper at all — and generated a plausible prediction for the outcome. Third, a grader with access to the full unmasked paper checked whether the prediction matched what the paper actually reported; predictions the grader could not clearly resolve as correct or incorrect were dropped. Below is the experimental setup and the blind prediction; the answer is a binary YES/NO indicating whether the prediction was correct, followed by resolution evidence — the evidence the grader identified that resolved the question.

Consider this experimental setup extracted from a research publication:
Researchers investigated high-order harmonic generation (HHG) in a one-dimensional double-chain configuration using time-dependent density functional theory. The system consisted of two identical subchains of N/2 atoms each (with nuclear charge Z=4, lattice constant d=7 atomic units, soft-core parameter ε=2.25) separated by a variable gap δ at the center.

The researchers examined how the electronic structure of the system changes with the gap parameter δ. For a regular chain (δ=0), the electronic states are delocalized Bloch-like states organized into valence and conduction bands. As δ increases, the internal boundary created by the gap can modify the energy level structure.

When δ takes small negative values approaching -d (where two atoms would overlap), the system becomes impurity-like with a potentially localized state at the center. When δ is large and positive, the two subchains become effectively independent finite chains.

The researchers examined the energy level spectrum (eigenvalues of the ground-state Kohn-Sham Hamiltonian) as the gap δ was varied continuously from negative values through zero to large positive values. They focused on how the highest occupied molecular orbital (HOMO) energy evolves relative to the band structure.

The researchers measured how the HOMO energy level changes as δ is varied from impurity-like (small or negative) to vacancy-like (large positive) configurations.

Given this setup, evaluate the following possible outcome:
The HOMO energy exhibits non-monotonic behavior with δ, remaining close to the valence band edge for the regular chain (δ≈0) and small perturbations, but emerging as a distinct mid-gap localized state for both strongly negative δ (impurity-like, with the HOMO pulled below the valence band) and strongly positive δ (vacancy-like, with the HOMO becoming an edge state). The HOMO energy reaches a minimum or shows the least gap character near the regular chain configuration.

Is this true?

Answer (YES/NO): NO